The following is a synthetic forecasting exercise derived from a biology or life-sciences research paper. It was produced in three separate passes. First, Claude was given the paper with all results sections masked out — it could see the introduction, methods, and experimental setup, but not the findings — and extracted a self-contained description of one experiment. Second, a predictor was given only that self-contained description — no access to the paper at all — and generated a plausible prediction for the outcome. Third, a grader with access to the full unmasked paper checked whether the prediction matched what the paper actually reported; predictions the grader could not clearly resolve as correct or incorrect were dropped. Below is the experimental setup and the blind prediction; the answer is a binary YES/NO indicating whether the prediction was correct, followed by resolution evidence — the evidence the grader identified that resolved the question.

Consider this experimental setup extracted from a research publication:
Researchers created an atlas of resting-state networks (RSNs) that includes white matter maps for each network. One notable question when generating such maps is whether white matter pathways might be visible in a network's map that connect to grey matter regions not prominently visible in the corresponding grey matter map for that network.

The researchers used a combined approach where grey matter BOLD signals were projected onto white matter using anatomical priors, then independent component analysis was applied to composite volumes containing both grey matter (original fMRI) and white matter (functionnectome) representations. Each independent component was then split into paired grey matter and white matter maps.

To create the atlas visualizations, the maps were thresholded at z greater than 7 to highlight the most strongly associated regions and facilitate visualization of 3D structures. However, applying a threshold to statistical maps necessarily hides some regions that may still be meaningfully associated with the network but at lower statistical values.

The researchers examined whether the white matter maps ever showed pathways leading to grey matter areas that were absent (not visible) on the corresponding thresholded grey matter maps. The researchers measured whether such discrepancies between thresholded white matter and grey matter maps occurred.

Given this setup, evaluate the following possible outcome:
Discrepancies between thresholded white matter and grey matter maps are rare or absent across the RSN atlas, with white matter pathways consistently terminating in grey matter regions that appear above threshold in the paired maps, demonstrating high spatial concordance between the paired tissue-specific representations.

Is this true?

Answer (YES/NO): NO